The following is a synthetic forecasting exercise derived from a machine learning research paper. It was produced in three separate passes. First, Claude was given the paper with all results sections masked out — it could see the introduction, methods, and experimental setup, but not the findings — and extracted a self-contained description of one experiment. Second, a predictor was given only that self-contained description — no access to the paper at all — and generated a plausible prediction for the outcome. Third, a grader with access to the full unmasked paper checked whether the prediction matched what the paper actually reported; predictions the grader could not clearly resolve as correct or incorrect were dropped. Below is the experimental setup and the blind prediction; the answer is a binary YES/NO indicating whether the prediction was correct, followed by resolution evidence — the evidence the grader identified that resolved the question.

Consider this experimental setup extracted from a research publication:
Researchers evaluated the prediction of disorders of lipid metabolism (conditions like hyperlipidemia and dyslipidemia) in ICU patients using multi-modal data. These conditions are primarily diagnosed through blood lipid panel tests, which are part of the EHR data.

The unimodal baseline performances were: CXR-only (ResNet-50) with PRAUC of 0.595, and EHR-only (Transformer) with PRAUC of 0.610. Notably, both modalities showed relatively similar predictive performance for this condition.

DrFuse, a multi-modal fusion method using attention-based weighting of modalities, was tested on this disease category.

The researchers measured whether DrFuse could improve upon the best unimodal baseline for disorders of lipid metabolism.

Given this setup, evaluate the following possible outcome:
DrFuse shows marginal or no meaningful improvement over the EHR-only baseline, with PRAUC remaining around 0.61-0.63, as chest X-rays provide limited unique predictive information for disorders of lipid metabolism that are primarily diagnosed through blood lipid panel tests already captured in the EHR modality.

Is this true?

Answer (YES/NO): NO